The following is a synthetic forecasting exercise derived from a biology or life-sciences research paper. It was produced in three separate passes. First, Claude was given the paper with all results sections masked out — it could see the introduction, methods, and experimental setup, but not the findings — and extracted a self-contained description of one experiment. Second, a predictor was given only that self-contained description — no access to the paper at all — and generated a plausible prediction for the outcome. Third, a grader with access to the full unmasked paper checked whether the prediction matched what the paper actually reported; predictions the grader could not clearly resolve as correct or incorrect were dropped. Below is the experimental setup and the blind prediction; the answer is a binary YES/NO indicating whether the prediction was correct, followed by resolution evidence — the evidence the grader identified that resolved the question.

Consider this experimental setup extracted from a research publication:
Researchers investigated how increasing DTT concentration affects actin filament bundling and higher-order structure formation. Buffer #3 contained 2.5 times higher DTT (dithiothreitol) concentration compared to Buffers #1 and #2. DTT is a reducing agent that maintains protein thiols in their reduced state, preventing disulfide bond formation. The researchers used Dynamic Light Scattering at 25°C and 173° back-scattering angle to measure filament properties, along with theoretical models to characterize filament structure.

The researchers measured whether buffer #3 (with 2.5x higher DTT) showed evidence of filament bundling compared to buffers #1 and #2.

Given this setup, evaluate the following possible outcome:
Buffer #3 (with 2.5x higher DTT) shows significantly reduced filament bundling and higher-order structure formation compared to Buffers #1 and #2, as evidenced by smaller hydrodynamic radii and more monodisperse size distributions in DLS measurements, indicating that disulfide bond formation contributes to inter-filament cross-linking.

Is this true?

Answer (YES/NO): NO